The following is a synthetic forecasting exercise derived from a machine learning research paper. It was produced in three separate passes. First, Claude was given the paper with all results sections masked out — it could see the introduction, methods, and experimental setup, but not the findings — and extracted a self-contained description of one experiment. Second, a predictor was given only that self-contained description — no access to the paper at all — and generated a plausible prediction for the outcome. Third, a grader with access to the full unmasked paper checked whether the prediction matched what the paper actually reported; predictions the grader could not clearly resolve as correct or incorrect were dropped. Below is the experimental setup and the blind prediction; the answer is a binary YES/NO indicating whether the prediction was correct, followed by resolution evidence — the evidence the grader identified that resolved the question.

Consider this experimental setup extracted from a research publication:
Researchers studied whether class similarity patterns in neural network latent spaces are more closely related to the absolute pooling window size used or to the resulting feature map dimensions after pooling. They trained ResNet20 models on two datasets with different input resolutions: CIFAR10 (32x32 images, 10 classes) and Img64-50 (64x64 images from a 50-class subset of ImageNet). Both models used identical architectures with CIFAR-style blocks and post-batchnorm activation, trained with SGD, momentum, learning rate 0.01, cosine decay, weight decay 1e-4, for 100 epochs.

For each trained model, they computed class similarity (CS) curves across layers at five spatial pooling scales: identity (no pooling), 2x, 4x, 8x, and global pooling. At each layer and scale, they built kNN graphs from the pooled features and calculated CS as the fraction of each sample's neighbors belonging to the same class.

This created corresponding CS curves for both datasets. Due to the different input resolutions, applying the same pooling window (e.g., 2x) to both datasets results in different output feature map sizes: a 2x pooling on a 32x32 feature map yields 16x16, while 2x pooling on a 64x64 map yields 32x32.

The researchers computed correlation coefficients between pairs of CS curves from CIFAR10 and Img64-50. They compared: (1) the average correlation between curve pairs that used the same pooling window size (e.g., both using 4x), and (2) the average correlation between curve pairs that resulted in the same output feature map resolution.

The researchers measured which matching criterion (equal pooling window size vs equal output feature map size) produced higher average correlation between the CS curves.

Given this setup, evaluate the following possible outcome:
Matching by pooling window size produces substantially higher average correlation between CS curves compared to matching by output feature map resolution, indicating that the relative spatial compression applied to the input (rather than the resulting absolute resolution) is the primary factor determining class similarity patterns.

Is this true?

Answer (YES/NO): NO